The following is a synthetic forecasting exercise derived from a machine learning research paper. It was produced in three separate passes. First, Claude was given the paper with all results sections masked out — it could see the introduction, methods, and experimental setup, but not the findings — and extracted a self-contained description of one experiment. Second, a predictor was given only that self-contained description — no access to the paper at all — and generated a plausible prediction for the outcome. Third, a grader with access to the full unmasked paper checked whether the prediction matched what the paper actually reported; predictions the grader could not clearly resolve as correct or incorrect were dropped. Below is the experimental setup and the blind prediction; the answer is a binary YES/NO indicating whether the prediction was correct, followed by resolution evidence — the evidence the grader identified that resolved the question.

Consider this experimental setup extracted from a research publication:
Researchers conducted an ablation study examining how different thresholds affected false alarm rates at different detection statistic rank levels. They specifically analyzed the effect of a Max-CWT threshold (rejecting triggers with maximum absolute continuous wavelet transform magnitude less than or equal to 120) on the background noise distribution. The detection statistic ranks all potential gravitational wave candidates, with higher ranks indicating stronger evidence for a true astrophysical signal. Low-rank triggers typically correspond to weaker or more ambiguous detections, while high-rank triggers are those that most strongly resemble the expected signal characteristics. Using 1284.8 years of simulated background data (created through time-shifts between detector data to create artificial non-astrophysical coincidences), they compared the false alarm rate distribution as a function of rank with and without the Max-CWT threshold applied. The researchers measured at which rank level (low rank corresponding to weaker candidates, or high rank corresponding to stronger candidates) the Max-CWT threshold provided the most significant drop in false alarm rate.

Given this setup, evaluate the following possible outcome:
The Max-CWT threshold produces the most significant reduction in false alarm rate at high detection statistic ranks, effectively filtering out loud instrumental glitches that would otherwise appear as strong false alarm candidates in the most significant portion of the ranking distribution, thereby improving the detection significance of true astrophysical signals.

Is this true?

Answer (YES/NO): NO